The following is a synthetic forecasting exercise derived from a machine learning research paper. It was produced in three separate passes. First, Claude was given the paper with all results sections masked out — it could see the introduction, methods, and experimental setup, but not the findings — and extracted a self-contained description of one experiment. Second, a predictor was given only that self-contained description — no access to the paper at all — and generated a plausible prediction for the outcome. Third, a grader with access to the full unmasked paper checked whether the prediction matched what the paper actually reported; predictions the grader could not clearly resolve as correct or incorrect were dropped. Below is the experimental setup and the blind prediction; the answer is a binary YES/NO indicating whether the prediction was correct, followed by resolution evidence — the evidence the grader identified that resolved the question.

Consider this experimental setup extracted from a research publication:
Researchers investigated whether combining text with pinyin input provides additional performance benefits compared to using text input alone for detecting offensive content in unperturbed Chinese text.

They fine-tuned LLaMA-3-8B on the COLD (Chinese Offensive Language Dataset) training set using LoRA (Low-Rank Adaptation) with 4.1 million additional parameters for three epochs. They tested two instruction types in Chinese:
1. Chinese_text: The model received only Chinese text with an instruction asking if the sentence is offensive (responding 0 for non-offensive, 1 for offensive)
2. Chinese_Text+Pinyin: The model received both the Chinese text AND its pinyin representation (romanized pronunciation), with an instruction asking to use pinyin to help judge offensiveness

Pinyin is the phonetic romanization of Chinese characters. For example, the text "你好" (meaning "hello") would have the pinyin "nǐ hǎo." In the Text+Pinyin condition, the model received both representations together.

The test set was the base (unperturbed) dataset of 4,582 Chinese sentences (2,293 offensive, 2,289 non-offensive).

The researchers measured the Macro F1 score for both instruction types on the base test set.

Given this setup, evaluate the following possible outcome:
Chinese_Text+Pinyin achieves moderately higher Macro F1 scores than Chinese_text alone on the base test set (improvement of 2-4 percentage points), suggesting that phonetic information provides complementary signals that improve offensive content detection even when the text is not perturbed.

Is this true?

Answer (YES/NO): NO